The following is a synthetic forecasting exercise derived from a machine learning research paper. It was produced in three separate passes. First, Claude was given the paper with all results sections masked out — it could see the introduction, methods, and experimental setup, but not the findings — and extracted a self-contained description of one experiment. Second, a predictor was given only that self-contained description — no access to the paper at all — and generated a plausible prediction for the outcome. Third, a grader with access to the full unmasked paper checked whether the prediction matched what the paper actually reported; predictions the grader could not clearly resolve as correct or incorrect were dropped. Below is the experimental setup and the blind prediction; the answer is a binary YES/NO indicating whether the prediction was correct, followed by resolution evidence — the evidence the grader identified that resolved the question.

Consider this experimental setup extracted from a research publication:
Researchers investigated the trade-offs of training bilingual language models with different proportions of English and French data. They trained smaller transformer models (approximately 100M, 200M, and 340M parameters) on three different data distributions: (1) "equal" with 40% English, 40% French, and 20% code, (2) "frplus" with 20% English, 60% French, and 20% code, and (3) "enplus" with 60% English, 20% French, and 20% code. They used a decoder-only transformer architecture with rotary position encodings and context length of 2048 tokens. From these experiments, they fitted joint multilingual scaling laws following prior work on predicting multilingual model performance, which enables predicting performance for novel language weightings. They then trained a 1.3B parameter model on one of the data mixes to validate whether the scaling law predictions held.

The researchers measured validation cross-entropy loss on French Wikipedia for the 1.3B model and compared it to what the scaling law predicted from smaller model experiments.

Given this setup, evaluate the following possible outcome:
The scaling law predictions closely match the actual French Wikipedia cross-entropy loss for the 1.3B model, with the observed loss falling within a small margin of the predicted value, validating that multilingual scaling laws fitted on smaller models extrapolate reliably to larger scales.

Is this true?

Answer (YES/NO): YES